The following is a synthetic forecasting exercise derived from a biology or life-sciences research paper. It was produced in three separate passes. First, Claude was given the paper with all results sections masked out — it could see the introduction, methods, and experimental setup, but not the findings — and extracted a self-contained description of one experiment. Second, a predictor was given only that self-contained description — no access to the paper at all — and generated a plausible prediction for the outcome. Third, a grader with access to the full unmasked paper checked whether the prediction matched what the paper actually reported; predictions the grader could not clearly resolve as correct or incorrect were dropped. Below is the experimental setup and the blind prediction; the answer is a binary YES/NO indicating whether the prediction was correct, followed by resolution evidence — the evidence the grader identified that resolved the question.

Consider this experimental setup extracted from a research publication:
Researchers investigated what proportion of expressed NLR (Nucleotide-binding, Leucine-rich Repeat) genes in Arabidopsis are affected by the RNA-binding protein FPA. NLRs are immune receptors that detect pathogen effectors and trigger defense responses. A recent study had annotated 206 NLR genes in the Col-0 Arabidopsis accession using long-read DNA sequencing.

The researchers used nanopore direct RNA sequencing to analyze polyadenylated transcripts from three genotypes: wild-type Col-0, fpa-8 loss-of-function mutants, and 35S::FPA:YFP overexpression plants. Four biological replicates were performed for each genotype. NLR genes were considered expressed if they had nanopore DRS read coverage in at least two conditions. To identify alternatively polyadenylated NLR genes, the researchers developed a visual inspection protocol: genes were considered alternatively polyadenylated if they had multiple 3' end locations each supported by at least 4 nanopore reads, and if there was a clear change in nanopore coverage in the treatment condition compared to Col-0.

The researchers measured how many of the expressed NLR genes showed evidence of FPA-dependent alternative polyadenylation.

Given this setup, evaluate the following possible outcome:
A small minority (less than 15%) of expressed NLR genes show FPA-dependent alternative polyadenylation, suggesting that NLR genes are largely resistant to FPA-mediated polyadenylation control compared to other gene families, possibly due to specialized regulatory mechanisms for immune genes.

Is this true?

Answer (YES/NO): NO